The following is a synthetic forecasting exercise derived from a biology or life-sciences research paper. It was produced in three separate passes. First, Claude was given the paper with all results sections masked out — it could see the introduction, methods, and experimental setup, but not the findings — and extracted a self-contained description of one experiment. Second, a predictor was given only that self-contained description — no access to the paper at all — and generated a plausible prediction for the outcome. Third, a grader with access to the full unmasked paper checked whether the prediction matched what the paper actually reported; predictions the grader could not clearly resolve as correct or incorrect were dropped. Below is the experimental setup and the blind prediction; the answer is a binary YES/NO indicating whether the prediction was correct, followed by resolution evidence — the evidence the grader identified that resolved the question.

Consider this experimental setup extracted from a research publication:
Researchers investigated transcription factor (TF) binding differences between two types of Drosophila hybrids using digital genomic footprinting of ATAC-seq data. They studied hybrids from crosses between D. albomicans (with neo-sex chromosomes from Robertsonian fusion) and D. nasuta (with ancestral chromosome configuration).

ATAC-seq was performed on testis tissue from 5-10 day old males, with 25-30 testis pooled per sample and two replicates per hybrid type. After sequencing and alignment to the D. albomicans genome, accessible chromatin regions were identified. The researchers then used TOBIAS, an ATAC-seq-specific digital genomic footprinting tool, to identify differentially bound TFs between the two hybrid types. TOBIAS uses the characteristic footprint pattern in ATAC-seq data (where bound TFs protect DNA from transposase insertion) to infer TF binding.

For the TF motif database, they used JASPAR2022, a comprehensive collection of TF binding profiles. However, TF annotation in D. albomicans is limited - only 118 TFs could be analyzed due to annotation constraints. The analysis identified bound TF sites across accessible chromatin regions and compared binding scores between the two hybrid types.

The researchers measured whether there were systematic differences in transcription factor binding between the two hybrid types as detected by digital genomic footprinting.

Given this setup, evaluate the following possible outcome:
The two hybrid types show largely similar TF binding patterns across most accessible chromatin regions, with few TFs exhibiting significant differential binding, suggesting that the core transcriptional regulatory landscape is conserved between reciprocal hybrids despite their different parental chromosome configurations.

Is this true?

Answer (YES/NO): NO